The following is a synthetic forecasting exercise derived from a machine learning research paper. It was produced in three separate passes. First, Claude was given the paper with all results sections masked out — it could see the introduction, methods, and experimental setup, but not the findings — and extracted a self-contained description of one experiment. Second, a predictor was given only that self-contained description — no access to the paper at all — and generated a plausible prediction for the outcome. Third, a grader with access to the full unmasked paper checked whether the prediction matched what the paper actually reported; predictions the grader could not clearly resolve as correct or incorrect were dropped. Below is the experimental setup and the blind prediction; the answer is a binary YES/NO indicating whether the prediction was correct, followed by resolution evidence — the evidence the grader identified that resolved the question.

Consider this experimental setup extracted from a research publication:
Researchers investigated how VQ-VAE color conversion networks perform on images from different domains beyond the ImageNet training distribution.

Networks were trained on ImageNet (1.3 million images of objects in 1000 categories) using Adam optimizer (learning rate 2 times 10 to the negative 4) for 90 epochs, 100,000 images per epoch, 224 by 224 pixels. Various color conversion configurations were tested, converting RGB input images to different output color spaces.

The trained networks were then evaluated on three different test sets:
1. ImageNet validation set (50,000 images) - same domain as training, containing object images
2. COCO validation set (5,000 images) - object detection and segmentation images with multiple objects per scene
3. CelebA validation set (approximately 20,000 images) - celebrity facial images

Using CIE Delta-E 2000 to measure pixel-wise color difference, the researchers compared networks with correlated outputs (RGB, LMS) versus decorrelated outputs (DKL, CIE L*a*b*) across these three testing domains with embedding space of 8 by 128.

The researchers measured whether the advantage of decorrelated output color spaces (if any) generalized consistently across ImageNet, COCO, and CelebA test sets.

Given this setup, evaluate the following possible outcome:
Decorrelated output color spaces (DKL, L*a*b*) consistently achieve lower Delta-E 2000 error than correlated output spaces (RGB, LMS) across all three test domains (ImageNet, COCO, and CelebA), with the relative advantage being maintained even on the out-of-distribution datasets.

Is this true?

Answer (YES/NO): YES